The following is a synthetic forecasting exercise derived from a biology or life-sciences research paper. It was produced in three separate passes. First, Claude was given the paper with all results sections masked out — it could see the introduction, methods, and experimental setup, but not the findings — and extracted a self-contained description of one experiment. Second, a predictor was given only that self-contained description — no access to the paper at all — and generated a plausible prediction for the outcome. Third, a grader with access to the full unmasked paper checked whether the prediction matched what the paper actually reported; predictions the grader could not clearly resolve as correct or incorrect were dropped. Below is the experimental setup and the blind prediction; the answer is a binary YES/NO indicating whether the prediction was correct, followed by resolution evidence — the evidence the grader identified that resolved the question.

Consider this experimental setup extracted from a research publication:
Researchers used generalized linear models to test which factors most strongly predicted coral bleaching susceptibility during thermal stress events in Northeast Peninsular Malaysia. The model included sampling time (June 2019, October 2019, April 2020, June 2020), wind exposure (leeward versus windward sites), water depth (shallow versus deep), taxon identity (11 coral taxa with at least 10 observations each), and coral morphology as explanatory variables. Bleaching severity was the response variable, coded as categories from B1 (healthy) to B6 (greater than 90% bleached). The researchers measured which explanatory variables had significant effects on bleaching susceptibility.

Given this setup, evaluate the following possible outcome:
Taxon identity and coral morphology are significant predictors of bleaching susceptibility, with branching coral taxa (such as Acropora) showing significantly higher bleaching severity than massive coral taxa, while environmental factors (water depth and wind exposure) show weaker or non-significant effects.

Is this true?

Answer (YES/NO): NO